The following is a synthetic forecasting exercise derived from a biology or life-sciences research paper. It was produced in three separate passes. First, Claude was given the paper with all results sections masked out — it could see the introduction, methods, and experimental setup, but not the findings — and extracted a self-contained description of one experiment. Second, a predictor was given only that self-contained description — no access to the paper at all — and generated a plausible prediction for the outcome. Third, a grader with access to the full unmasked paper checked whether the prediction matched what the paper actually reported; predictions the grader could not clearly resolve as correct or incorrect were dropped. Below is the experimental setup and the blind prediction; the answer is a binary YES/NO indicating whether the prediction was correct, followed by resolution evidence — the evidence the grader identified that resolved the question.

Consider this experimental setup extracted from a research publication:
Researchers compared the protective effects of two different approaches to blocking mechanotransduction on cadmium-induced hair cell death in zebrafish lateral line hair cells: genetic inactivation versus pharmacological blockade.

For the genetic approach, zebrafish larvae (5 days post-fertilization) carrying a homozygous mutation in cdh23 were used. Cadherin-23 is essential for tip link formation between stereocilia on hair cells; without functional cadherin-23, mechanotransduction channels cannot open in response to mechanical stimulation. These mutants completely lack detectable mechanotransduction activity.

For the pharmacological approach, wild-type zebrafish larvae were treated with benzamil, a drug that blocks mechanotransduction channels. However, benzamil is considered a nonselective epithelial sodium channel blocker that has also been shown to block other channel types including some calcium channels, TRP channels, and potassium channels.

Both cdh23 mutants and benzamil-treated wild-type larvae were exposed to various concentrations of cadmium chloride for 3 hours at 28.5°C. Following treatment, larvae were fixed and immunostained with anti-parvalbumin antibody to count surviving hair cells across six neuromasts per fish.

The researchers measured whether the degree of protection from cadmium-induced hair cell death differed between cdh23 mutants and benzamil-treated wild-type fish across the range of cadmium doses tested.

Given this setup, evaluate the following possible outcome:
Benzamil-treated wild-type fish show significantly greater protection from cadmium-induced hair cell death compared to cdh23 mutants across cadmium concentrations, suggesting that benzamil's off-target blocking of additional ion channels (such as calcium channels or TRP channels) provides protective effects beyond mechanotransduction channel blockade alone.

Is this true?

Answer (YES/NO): YES